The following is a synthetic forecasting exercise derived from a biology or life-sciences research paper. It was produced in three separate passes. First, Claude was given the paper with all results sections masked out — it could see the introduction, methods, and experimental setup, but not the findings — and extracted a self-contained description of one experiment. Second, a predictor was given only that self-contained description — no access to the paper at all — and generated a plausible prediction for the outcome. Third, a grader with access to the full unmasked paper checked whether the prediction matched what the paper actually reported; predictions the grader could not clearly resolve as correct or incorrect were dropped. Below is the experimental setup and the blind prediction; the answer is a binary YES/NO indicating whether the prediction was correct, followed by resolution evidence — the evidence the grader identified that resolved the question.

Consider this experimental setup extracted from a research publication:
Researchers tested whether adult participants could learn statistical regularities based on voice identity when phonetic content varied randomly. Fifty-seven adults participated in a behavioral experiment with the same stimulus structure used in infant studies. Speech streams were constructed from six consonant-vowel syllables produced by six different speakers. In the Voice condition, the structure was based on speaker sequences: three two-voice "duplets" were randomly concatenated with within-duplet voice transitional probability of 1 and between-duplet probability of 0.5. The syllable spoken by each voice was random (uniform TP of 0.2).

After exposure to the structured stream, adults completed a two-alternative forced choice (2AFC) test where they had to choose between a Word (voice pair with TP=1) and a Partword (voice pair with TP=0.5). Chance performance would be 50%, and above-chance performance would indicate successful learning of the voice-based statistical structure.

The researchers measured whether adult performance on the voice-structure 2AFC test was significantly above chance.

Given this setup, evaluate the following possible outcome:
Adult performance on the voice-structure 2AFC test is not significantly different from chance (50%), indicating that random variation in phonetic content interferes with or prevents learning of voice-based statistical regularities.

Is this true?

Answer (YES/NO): NO